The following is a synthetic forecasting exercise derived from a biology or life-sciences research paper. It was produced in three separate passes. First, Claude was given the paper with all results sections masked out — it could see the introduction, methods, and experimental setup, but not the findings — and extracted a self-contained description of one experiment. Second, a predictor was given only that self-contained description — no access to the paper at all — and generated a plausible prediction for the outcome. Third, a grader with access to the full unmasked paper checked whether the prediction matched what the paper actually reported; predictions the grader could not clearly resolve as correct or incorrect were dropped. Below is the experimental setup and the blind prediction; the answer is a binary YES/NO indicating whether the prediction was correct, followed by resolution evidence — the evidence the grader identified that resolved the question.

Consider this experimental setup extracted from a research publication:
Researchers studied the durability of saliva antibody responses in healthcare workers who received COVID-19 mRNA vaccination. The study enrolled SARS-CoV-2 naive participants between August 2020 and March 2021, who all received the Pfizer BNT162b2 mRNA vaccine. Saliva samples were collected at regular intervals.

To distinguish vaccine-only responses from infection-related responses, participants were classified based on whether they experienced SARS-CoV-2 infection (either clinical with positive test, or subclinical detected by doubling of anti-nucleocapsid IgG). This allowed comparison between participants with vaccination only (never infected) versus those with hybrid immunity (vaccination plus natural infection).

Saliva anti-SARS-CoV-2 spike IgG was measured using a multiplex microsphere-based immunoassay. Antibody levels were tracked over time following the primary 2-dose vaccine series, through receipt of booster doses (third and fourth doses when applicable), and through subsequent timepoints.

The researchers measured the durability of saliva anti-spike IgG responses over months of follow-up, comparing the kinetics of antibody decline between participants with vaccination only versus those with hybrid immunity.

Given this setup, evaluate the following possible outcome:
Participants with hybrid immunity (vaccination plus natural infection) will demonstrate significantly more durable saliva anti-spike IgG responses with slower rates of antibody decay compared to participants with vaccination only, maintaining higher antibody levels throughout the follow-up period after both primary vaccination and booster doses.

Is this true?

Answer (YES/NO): NO